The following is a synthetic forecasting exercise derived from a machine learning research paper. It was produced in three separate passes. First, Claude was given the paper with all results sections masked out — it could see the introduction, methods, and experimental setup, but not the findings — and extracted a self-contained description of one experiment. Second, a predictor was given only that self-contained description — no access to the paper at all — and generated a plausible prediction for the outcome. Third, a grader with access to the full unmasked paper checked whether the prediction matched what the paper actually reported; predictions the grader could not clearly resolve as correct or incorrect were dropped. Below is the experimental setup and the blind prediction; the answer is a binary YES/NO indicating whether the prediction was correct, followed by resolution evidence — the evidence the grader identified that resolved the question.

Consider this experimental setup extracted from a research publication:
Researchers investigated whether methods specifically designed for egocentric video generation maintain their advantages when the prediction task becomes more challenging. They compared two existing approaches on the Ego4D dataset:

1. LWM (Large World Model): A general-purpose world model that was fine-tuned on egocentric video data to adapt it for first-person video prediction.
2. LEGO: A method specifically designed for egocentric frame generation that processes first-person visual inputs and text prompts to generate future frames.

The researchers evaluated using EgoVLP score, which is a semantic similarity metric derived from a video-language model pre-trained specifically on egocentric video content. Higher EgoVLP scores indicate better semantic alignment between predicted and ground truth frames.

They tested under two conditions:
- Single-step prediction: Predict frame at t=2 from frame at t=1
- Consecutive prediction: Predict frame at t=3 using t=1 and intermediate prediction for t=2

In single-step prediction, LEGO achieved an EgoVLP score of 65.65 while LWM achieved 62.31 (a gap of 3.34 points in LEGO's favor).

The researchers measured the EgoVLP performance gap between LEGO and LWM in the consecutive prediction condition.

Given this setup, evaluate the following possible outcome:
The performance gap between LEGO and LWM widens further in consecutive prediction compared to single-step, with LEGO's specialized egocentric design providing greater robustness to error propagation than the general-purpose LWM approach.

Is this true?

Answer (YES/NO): NO